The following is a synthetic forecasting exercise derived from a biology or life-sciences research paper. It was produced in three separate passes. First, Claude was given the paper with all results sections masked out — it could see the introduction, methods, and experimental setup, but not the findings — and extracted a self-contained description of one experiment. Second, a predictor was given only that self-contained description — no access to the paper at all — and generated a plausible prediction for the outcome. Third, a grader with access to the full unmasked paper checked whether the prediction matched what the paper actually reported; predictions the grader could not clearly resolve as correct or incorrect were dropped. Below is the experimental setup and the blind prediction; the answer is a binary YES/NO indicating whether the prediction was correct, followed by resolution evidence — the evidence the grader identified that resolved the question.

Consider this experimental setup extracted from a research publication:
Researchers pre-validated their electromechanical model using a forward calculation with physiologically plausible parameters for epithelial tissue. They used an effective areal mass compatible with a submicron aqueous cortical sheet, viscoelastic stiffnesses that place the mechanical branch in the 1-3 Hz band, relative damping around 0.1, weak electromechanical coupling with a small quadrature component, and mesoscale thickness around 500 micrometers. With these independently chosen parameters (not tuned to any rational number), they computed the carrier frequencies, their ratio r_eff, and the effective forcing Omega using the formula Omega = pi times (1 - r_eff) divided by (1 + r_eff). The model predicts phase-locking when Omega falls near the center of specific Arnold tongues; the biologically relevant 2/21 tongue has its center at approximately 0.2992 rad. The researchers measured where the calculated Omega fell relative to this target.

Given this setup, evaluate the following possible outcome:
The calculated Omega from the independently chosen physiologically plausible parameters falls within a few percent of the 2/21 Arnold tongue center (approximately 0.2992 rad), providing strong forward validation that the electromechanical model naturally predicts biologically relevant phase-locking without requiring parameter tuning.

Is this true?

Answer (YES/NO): YES